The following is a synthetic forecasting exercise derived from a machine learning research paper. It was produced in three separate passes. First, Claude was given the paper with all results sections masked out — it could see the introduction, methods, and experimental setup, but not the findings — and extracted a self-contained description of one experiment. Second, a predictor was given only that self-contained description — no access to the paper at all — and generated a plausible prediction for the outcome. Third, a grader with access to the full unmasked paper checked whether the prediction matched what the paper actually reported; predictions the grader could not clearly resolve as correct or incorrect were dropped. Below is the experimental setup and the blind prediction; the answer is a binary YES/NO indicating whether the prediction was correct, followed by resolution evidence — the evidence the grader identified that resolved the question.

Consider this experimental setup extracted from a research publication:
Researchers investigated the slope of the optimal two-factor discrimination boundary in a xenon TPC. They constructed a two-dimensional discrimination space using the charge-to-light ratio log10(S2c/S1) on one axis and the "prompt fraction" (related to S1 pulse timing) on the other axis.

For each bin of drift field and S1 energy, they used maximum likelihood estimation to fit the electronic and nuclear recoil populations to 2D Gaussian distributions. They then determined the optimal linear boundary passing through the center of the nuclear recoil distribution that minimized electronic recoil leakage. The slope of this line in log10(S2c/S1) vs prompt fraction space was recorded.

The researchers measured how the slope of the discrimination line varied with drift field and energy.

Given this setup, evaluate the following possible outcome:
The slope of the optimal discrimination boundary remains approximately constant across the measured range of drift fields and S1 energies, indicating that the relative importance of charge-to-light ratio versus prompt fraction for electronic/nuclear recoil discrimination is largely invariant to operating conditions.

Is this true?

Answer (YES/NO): NO